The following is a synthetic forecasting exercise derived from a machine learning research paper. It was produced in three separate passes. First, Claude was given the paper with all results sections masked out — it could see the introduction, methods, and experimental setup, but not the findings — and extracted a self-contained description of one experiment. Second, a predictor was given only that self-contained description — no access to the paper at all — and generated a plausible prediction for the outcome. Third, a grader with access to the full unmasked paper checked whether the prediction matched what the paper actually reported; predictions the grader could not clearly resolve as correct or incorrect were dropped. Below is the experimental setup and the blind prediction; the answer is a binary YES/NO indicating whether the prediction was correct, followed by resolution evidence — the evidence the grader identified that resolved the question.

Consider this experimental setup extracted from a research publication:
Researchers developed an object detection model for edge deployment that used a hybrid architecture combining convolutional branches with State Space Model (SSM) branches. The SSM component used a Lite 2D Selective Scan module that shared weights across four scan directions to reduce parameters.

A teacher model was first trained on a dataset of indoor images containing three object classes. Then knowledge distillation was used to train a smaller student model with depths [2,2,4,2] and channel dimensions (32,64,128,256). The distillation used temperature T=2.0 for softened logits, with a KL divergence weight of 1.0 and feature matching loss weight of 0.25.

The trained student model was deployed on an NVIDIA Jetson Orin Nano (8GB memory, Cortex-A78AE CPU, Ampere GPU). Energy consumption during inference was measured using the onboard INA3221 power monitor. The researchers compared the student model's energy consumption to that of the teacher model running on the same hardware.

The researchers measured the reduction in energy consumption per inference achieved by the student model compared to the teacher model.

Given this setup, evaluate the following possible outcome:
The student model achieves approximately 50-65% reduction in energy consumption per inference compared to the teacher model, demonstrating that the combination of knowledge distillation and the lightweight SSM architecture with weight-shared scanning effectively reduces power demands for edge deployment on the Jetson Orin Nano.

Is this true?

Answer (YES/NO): YES